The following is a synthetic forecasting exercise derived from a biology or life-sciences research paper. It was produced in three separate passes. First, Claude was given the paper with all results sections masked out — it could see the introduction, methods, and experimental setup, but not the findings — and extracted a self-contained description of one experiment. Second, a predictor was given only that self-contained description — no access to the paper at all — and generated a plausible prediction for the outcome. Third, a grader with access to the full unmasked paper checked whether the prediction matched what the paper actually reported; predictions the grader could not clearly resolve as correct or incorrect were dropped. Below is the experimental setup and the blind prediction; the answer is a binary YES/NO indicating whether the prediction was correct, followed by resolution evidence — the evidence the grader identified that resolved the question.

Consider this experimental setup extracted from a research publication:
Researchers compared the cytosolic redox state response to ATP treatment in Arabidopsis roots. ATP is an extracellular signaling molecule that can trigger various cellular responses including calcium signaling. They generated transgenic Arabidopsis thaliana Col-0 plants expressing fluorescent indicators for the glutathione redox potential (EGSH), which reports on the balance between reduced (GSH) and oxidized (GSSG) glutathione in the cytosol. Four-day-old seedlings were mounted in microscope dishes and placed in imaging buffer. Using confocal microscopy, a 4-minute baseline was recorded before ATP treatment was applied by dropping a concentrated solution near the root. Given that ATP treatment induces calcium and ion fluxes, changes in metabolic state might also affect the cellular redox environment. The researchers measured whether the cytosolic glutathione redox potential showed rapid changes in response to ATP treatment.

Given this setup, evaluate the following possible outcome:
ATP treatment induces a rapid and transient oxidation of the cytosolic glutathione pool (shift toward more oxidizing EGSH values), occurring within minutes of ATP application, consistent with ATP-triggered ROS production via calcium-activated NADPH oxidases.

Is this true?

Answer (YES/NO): NO